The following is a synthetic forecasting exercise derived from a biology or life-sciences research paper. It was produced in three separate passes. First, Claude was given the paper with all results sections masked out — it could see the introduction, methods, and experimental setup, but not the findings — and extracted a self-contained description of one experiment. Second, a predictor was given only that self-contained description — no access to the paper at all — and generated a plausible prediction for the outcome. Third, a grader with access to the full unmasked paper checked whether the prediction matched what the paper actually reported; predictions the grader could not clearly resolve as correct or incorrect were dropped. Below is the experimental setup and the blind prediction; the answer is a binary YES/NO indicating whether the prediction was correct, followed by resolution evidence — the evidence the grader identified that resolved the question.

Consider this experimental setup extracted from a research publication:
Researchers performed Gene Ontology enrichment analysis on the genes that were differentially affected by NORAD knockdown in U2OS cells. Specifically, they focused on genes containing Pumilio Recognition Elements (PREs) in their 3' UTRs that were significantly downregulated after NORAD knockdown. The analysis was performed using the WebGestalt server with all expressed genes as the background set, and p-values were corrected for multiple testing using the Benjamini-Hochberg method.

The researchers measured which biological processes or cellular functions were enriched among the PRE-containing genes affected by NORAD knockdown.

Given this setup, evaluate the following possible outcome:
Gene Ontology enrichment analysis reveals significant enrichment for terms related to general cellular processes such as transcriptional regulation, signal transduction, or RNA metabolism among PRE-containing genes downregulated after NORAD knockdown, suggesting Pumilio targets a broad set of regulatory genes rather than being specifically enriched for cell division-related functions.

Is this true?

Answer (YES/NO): NO